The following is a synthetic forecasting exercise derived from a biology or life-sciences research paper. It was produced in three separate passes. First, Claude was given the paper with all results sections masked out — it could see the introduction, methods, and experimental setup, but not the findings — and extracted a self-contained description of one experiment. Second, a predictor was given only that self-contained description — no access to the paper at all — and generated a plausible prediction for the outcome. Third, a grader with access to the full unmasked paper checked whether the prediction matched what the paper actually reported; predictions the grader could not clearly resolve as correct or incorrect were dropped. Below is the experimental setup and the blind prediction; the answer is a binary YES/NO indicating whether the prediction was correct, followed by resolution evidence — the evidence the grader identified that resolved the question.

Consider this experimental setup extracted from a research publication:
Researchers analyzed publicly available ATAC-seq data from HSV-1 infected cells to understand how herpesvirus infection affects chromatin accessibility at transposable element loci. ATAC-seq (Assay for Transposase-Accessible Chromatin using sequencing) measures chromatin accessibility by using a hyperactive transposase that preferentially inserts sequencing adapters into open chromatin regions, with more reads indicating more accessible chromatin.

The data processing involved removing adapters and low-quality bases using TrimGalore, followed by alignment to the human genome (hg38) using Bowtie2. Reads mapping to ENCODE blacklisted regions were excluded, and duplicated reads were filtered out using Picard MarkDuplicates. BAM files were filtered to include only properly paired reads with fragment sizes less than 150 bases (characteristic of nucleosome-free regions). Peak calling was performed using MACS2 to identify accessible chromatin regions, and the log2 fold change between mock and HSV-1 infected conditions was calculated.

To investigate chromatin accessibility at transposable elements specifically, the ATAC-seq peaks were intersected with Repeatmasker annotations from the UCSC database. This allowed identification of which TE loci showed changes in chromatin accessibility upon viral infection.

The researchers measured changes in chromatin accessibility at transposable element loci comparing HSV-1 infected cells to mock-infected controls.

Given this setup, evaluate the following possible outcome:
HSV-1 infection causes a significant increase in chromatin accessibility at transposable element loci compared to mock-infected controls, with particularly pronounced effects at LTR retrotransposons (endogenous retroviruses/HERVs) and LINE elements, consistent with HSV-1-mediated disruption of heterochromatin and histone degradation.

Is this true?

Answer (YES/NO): NO